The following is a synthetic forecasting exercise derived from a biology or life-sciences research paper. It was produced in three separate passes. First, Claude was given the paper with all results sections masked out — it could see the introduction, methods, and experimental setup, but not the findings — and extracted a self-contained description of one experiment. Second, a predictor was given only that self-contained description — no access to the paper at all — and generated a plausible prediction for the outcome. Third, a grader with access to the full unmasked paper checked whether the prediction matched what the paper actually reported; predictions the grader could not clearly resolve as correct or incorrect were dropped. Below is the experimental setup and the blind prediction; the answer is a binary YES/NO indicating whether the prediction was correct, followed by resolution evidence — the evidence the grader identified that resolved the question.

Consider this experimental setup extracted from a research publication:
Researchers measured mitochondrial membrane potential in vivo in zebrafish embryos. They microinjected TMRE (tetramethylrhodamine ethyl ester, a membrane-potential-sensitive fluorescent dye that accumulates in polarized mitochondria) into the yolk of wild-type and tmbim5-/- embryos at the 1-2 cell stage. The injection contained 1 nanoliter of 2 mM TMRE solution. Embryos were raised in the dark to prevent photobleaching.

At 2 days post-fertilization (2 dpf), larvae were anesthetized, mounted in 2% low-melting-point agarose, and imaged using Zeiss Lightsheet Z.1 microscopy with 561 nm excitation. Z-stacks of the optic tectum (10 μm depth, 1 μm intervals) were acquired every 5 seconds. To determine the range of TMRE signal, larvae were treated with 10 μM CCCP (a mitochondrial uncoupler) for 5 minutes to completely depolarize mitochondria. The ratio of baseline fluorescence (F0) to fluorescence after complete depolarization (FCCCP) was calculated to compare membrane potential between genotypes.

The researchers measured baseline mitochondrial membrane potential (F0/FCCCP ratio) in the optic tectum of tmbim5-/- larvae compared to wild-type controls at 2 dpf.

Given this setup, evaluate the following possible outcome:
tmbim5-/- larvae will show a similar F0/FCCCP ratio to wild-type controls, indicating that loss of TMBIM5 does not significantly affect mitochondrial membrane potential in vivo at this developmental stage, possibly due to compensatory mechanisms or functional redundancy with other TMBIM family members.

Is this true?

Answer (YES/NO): NO